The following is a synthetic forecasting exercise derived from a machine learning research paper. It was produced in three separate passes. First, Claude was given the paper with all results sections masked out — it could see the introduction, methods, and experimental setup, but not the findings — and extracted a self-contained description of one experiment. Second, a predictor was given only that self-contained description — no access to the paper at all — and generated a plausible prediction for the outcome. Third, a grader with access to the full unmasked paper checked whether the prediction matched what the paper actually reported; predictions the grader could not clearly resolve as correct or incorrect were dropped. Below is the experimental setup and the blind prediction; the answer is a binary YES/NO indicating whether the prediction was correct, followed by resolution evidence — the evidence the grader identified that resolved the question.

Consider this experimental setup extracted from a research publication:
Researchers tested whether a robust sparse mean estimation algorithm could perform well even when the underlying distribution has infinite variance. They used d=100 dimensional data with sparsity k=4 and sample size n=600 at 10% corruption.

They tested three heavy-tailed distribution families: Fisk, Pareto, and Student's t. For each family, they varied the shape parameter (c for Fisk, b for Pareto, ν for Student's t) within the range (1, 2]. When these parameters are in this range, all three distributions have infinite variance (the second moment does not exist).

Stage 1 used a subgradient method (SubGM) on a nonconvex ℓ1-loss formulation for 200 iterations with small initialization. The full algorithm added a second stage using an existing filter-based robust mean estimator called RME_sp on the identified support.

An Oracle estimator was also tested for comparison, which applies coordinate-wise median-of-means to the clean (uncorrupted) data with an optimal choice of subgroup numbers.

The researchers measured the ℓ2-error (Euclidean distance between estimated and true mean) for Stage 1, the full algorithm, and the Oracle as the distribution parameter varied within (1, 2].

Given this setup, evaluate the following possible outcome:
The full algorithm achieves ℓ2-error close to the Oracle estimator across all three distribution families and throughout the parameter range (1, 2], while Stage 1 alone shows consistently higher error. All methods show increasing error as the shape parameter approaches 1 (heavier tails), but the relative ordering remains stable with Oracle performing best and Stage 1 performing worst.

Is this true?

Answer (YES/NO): NO